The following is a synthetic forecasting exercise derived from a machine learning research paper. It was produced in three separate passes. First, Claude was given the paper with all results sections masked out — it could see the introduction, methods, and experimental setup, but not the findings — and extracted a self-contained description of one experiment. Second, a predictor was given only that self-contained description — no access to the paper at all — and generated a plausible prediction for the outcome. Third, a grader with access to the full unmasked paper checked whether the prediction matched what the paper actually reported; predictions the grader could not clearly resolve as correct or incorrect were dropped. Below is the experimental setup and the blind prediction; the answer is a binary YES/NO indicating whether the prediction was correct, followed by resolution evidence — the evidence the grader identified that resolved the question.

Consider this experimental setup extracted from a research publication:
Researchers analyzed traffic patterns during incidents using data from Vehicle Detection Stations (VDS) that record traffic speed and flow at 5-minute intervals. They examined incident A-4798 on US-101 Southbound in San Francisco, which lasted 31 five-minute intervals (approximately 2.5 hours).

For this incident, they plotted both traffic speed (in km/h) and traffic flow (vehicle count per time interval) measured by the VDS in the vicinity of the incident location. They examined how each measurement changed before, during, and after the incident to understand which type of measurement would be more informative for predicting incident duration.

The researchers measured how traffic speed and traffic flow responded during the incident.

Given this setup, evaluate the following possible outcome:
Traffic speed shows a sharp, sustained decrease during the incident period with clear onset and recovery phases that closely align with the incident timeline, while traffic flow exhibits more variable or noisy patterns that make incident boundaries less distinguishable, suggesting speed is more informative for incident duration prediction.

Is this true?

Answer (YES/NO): NO